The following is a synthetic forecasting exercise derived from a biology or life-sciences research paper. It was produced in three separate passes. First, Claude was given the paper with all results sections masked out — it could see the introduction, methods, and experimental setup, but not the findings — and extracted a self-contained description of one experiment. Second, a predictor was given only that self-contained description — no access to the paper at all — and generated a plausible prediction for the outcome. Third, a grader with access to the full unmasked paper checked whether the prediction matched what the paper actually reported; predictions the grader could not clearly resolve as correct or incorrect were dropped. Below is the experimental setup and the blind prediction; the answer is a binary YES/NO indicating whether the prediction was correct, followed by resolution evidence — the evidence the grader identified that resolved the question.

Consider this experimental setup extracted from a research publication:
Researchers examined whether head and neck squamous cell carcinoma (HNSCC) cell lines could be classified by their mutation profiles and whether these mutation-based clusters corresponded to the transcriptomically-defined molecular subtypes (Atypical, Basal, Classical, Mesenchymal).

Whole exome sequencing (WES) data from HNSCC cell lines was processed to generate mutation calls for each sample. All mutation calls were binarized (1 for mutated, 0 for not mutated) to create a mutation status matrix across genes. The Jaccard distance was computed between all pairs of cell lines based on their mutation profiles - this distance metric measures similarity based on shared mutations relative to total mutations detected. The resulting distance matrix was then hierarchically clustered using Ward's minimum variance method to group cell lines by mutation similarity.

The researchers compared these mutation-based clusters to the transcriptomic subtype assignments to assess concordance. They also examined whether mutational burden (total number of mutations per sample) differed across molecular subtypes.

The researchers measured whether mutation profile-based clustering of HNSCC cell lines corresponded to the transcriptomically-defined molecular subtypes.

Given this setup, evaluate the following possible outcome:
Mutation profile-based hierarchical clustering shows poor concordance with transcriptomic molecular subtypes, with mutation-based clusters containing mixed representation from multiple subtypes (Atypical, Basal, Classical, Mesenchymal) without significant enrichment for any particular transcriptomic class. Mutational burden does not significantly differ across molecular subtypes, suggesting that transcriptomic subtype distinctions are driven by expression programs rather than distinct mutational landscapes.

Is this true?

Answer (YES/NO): YES